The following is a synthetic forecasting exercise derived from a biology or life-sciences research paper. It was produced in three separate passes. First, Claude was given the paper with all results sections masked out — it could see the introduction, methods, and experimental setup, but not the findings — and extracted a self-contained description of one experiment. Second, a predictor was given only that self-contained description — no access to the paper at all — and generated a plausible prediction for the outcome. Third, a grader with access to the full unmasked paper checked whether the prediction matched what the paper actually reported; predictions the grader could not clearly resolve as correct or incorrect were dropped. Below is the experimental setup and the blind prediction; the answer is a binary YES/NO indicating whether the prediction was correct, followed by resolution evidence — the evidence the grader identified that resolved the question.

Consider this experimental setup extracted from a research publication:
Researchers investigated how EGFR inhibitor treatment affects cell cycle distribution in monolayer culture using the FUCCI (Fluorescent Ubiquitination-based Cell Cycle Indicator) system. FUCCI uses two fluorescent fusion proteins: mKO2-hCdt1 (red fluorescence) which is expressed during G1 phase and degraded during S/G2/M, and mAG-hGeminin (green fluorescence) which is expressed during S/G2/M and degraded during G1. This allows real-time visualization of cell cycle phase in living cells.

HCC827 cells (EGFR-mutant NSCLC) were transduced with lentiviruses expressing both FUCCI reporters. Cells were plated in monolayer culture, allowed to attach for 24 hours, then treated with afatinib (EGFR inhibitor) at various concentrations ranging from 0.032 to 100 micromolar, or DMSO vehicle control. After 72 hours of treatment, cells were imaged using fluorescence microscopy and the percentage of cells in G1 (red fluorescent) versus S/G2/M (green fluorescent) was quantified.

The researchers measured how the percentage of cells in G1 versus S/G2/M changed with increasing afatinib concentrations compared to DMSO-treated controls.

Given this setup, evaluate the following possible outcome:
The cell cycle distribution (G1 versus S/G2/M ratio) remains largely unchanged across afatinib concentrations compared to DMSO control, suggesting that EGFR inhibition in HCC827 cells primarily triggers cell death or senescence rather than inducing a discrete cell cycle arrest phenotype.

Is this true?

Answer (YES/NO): NO